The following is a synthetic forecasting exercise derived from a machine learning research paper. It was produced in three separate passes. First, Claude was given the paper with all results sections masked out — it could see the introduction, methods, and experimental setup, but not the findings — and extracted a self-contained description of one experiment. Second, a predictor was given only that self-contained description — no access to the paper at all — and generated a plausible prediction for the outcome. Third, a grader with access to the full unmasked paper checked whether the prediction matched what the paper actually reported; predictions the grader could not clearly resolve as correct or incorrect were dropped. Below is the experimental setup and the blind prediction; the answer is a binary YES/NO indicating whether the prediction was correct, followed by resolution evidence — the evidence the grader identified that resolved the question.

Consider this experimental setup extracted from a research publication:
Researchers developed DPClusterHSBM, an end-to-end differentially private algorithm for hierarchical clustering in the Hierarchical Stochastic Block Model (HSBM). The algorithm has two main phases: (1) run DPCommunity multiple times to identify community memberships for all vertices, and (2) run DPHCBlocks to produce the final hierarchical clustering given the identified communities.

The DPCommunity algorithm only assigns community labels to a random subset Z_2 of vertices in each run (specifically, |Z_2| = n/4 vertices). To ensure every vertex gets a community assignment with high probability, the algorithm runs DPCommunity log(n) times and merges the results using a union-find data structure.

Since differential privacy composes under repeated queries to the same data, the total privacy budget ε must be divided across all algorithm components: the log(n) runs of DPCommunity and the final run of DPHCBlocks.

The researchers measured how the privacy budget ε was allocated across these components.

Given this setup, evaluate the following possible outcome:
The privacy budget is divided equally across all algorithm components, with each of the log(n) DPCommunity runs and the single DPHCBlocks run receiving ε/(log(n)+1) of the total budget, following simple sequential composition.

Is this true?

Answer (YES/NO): NO